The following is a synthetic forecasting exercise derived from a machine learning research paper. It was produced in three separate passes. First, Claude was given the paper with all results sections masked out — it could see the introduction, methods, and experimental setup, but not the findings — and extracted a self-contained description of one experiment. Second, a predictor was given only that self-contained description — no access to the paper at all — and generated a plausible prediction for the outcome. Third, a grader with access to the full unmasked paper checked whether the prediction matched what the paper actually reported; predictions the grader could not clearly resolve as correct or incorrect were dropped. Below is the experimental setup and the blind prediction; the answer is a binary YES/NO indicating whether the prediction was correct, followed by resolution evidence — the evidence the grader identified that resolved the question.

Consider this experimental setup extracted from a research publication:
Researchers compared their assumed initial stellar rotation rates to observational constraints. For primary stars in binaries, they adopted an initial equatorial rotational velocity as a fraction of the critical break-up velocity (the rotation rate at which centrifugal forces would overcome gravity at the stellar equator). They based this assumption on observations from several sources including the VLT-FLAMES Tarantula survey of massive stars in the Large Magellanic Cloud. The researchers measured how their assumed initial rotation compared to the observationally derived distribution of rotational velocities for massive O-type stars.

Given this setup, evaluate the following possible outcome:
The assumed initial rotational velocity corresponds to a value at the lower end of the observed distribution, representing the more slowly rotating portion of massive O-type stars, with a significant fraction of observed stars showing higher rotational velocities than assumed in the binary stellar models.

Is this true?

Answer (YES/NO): NO